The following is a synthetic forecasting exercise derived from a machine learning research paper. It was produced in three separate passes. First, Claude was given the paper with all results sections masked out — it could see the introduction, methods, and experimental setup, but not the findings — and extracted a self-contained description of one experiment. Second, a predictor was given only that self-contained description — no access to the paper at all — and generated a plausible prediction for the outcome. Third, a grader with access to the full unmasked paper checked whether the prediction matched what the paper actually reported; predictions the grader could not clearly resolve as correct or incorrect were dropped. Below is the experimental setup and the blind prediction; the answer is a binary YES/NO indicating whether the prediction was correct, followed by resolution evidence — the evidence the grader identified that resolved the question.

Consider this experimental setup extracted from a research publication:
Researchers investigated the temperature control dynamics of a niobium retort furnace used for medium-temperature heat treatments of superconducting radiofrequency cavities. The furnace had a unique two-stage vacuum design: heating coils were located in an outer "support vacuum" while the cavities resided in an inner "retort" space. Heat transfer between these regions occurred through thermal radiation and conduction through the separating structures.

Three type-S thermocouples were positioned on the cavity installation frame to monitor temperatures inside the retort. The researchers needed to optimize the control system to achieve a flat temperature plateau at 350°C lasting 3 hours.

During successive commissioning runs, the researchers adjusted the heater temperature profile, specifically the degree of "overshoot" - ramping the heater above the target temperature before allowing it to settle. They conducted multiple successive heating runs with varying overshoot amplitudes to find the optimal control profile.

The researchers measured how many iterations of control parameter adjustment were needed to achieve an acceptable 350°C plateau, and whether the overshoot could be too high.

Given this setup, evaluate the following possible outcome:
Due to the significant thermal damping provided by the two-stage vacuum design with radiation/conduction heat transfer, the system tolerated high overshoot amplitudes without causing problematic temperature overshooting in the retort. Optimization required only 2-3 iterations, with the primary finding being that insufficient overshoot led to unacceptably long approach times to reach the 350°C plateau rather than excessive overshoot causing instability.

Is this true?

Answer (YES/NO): NO